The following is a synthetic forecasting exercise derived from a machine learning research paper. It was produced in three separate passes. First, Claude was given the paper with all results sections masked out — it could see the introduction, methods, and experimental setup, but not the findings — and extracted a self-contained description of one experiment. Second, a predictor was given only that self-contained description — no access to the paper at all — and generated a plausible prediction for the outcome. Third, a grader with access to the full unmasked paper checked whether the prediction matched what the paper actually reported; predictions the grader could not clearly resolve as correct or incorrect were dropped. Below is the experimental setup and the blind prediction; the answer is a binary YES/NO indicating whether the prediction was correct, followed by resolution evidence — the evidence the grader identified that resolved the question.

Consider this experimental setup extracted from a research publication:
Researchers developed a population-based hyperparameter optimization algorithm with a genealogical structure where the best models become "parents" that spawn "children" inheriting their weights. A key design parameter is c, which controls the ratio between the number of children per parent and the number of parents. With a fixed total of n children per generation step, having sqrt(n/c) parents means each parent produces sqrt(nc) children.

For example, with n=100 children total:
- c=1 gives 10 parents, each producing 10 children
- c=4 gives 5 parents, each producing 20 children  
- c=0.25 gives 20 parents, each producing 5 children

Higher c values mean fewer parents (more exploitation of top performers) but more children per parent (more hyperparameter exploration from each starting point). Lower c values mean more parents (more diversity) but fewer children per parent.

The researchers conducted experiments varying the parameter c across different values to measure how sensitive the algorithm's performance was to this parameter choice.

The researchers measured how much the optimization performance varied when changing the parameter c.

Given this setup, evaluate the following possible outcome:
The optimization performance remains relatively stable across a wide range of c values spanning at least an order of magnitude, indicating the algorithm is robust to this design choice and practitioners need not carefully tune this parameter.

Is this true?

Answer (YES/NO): YES